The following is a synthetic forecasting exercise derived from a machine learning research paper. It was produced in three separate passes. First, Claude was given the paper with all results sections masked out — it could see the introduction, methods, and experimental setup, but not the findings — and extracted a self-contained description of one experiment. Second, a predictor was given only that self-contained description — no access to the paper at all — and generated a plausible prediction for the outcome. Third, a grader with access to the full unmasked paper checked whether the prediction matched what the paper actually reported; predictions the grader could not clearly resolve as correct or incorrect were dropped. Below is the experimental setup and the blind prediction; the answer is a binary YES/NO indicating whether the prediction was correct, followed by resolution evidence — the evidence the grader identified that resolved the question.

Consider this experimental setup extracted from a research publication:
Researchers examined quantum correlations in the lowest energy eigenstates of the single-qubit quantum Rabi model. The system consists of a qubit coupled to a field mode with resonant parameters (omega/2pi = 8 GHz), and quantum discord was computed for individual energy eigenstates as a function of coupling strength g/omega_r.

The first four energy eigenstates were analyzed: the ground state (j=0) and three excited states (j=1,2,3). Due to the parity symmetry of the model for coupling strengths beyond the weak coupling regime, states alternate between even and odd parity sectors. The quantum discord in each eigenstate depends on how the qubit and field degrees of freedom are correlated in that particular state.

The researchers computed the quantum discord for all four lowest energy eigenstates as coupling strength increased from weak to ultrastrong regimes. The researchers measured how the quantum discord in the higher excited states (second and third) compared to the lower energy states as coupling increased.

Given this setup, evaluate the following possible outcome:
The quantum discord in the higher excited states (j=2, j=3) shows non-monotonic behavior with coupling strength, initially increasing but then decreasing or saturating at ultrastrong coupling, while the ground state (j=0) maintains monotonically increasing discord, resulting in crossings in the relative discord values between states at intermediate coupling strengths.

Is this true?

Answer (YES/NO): NO